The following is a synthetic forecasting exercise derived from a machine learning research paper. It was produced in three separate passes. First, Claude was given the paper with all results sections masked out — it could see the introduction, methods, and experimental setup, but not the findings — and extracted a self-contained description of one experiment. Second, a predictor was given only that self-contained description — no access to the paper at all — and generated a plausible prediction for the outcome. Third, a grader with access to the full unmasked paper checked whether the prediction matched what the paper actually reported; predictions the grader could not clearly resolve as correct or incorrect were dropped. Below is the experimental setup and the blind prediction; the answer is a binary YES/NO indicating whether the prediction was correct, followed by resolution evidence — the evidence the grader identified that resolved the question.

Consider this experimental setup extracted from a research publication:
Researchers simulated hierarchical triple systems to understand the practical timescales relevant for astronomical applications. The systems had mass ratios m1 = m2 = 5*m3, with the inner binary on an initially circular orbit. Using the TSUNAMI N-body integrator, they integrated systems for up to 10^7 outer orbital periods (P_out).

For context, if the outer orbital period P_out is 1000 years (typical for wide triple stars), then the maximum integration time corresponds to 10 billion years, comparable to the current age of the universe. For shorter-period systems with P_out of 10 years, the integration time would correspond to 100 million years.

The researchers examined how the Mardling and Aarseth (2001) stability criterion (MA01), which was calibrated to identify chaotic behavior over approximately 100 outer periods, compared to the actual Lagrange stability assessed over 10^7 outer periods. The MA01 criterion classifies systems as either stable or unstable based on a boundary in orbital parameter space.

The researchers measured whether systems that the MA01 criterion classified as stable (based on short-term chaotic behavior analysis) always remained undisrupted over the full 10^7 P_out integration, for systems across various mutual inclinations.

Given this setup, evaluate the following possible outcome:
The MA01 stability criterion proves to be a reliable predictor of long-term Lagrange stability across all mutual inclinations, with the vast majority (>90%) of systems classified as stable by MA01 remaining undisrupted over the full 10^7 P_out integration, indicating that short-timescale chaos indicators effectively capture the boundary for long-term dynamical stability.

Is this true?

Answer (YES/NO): NO